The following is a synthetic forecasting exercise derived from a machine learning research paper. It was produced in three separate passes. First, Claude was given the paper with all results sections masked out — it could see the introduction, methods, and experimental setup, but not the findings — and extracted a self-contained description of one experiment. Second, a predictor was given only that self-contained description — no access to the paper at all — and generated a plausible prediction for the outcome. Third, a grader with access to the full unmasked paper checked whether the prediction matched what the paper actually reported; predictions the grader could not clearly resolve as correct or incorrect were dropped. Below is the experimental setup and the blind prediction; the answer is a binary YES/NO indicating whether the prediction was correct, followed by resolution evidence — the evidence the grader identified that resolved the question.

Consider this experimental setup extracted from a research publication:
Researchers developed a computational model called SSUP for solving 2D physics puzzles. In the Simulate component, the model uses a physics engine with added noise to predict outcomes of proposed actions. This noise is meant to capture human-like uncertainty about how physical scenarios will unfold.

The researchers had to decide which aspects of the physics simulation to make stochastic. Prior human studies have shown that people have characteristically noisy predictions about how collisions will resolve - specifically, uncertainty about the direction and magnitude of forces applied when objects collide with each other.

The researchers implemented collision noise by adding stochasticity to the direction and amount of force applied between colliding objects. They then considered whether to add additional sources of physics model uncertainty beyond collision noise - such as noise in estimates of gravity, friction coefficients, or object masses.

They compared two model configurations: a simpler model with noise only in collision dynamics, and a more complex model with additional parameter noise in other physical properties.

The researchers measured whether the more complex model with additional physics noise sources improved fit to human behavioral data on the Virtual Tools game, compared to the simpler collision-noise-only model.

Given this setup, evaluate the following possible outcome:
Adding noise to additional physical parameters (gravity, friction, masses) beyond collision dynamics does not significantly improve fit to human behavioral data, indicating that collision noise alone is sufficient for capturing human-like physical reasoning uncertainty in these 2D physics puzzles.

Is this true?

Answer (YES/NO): YES